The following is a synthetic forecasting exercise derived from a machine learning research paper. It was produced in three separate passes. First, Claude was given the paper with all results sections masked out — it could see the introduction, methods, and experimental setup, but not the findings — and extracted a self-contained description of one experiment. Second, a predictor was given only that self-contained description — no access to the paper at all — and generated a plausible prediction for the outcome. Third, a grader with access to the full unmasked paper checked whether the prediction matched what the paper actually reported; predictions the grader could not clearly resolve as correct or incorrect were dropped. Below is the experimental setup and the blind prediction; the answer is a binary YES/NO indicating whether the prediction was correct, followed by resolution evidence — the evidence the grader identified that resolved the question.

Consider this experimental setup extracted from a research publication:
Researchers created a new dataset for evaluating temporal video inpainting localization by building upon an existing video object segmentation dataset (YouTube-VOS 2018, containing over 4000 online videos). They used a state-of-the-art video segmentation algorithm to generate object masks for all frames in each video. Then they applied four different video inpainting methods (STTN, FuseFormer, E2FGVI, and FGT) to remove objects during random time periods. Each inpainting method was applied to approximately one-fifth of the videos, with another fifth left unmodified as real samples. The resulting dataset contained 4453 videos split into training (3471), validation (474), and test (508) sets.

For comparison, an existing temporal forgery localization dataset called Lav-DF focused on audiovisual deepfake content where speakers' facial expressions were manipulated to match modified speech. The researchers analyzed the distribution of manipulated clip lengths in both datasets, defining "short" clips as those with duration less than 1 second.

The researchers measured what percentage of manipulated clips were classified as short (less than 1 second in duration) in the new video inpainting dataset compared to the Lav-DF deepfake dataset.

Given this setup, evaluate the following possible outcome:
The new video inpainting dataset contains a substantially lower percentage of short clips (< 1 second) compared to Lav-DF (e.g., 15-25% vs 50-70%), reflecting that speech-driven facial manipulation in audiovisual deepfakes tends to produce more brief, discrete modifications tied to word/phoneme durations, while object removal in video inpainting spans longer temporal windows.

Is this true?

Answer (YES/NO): NO